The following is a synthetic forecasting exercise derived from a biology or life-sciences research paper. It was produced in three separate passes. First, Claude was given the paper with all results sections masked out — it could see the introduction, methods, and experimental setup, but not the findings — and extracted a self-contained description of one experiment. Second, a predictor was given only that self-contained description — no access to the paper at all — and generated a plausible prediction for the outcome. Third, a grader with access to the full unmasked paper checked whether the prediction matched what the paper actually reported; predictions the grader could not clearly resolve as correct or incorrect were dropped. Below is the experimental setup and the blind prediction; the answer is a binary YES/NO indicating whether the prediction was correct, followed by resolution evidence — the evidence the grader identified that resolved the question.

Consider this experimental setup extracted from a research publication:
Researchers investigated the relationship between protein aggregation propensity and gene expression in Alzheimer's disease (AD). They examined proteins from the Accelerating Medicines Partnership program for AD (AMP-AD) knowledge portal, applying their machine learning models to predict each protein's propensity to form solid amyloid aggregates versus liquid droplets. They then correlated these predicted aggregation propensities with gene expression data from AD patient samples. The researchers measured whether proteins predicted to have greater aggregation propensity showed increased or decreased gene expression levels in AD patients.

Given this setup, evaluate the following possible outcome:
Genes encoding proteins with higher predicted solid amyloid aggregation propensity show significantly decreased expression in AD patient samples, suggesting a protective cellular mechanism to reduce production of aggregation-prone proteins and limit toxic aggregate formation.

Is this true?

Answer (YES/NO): YES